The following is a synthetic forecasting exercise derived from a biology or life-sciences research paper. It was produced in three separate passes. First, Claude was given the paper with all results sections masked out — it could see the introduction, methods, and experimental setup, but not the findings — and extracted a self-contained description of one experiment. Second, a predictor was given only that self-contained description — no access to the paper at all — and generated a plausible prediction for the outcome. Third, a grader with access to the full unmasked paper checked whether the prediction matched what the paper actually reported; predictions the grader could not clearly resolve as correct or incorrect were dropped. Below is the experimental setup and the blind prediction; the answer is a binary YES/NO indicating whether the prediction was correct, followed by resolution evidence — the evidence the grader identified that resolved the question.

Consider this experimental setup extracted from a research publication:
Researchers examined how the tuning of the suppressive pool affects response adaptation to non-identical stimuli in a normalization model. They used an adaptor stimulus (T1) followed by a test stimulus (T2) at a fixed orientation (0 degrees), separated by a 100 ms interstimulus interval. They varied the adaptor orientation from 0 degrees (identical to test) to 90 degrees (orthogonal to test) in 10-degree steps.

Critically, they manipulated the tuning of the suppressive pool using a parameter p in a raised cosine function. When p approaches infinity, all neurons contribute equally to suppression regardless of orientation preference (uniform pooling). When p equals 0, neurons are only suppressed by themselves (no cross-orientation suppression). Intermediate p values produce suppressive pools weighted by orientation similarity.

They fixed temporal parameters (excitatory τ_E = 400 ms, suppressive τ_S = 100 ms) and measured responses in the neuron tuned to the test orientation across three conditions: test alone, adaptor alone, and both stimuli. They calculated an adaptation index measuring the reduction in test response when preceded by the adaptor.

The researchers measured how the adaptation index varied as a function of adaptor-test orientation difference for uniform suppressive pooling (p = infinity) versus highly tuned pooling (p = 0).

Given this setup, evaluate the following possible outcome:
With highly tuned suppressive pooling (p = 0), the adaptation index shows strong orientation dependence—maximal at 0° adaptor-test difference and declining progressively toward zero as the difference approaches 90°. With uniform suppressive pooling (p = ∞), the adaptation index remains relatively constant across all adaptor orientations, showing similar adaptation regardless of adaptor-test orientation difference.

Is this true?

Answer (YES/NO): NO